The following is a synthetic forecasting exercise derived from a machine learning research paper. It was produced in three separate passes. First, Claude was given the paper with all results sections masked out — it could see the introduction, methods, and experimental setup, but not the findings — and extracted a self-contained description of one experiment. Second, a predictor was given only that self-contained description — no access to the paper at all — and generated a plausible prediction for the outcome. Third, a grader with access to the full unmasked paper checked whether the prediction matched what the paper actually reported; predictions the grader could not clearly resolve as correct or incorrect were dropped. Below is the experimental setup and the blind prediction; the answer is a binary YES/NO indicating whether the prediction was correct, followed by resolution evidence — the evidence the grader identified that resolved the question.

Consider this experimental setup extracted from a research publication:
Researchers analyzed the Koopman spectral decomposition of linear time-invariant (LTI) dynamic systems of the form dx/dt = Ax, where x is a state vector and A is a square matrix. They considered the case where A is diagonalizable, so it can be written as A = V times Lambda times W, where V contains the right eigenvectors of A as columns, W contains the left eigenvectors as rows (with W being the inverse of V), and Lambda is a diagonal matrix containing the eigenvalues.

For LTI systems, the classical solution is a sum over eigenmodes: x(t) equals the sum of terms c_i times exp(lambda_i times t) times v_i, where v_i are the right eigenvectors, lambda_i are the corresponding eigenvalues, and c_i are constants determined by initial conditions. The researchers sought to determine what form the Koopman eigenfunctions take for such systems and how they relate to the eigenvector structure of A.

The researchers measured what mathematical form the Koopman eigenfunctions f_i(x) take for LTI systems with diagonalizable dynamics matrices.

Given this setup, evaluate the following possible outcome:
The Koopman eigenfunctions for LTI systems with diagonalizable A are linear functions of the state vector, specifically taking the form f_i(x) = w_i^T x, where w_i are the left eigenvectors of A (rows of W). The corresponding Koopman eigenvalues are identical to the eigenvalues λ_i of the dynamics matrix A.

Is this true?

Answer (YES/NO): YES